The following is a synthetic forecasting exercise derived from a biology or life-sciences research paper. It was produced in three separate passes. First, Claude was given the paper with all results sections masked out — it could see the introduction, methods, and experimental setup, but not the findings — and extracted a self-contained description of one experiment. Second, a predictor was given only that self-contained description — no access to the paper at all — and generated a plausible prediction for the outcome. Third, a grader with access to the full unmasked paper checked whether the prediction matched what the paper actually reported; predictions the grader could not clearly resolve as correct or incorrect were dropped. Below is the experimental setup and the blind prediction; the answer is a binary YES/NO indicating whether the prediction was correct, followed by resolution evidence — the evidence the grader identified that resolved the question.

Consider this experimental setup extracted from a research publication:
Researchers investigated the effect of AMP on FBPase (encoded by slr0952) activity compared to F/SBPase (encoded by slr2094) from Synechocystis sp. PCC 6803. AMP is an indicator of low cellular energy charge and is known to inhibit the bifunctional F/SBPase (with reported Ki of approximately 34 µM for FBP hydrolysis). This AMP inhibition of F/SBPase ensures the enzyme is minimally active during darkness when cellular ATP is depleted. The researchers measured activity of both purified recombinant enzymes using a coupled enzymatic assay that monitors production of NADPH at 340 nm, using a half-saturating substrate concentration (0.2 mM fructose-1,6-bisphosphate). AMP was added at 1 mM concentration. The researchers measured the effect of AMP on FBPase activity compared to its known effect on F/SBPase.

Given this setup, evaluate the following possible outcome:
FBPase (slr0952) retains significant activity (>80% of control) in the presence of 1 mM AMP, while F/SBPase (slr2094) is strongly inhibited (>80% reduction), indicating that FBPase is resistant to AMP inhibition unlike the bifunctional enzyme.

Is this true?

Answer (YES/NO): YES